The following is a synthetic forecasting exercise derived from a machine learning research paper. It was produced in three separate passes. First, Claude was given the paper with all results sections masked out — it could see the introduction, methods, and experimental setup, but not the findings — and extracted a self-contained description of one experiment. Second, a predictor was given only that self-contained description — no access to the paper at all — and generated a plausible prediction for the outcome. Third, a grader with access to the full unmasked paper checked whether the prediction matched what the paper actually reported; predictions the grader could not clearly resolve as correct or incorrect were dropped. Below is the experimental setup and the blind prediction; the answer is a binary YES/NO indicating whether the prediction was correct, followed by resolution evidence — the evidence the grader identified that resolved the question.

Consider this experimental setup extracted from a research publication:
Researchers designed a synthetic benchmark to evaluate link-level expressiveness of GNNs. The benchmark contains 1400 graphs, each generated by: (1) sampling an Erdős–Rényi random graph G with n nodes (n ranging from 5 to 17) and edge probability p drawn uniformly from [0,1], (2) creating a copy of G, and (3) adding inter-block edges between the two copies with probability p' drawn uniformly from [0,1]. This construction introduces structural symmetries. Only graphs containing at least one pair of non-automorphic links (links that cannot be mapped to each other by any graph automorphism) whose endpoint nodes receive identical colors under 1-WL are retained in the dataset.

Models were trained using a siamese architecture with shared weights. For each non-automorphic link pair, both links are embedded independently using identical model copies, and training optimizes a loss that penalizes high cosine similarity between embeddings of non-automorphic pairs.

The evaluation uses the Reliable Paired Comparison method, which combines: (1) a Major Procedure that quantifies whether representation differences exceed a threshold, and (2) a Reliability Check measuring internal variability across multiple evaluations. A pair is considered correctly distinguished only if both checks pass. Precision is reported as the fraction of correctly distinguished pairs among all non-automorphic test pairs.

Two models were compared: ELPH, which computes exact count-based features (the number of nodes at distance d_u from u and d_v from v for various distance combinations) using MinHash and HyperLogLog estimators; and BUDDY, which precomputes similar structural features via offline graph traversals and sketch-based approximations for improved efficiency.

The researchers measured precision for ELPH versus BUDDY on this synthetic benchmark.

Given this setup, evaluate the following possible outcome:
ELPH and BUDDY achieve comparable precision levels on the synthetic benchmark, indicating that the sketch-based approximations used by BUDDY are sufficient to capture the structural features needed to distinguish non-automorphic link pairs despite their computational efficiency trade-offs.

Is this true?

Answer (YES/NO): NO